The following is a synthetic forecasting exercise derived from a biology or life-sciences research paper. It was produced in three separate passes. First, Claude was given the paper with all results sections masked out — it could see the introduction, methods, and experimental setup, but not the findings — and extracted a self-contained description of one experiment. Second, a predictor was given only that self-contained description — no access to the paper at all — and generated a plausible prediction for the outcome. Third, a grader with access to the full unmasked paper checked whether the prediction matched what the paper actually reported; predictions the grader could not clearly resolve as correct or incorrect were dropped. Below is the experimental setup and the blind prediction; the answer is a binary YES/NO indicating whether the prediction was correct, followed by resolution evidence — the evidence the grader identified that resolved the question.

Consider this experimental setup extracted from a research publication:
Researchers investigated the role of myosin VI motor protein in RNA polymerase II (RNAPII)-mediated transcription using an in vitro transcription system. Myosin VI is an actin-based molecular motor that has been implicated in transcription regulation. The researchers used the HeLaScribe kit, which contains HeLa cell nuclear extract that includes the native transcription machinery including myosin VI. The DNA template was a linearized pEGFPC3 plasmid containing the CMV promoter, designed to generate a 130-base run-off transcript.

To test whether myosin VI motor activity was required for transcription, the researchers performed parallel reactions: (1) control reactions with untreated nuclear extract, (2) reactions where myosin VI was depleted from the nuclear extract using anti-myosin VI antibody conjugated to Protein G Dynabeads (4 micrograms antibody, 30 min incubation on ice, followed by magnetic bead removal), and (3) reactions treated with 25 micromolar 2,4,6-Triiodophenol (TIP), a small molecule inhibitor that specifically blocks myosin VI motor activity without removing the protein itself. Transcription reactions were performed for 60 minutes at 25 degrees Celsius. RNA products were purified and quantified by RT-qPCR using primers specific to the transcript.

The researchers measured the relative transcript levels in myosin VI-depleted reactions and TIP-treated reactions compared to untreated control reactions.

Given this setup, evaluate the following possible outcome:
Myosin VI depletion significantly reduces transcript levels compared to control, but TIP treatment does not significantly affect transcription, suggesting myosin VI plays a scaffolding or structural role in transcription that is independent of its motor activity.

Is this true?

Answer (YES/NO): NO